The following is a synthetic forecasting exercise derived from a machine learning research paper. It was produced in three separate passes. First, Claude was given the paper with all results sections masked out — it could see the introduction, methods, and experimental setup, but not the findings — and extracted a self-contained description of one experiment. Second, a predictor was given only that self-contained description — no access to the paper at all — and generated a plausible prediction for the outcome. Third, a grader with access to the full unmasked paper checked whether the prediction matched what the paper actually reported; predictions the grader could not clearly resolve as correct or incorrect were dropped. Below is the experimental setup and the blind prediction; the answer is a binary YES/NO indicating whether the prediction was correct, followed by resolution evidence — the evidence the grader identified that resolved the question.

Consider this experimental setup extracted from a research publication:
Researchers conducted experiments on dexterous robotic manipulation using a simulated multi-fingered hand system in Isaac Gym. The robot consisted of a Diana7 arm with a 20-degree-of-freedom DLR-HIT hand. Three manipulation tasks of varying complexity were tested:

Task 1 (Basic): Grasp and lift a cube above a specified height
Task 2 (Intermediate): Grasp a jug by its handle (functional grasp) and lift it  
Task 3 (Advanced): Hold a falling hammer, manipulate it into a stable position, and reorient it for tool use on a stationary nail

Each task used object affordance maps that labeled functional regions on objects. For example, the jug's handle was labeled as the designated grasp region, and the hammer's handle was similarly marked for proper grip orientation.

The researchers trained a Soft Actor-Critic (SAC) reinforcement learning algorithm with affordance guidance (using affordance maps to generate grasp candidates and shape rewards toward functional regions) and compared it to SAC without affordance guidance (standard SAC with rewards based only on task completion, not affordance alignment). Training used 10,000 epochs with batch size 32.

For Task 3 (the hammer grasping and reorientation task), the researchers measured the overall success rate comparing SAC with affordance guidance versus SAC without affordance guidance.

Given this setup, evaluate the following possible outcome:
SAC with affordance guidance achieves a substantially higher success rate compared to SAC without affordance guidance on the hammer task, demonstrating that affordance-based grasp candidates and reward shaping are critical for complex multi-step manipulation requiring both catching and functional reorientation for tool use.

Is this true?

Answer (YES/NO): NO